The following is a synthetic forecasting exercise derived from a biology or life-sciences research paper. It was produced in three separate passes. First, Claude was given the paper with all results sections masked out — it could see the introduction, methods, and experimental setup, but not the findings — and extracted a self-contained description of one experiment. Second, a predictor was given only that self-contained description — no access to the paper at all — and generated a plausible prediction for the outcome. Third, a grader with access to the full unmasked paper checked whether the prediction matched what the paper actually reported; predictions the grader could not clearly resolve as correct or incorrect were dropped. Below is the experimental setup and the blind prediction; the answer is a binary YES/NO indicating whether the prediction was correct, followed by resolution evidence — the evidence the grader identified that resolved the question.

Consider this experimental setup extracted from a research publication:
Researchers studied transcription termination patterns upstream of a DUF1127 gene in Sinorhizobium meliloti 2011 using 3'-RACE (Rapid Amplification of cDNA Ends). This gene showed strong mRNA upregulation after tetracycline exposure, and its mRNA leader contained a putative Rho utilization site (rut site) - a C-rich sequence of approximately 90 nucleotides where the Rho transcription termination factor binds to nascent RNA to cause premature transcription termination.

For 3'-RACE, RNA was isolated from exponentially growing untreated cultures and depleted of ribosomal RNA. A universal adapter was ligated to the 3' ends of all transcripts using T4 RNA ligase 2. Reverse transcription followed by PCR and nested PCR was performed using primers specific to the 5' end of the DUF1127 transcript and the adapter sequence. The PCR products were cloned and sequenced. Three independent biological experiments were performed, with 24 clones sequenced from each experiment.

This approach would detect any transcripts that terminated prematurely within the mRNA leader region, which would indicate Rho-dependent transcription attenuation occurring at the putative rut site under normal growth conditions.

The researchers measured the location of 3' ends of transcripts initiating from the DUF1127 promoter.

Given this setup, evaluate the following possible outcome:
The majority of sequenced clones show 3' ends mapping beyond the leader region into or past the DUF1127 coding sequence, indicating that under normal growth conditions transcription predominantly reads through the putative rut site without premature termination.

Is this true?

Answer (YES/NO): NO